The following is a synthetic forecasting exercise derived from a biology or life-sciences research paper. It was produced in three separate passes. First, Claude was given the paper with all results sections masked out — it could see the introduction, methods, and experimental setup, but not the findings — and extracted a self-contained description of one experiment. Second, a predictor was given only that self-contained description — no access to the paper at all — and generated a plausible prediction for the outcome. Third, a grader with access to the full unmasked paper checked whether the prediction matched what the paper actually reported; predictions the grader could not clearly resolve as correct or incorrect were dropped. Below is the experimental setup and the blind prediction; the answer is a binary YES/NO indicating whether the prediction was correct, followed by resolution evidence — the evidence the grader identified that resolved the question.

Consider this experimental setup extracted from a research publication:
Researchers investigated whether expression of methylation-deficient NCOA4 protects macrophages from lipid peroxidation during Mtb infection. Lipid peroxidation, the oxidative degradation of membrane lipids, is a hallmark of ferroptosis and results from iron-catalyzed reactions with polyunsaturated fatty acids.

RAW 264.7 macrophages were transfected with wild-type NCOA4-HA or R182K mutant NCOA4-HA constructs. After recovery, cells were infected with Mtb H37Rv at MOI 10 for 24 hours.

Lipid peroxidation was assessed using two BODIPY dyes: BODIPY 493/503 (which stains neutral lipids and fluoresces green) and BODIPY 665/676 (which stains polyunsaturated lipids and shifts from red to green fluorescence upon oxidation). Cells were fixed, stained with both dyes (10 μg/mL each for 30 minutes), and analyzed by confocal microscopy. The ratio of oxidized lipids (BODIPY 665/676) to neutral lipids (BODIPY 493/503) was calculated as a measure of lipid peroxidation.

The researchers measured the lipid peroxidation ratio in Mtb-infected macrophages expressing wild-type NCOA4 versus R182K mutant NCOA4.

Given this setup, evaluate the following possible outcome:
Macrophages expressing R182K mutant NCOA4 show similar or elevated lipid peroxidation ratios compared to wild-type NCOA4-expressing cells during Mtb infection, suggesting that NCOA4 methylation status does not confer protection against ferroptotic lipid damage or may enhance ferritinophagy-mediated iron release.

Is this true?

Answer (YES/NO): NO